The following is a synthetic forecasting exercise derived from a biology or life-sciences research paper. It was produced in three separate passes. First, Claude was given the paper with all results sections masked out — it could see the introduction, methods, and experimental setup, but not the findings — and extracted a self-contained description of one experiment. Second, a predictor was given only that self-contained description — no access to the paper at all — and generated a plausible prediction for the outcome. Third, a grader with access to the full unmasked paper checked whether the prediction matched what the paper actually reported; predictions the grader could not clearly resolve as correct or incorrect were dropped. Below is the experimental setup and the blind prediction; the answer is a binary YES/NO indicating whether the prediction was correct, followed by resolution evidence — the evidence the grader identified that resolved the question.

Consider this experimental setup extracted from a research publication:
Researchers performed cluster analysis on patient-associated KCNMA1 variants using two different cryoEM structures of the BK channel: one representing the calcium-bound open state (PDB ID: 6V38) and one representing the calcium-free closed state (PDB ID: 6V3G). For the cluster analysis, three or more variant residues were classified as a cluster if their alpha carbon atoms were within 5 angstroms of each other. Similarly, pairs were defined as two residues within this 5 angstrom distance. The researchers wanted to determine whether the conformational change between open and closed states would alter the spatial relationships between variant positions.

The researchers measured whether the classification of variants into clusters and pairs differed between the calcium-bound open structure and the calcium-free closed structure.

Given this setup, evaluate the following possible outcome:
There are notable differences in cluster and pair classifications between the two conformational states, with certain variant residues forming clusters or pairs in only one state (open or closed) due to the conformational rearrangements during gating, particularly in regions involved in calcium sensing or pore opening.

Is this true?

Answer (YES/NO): NO